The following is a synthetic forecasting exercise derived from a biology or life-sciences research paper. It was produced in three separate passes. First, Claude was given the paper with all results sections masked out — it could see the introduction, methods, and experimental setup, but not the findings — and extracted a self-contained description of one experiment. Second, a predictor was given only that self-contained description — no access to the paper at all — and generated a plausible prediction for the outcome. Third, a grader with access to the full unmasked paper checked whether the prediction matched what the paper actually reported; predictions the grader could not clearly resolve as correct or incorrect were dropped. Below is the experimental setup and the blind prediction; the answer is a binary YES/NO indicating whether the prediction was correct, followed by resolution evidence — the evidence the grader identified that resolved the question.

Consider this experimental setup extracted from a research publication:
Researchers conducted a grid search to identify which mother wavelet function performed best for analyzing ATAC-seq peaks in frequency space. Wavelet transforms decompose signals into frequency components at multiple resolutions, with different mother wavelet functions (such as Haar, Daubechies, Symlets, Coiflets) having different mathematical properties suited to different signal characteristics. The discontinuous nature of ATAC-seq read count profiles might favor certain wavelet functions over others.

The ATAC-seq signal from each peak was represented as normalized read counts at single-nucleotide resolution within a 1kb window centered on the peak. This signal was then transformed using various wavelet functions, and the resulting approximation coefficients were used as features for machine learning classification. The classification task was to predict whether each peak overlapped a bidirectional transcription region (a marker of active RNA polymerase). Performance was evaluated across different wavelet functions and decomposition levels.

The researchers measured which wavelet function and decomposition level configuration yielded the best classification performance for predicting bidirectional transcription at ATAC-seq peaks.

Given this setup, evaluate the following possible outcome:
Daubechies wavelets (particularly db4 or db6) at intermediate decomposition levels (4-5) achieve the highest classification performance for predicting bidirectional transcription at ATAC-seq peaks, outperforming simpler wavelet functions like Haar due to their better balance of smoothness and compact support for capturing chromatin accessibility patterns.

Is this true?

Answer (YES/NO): NO